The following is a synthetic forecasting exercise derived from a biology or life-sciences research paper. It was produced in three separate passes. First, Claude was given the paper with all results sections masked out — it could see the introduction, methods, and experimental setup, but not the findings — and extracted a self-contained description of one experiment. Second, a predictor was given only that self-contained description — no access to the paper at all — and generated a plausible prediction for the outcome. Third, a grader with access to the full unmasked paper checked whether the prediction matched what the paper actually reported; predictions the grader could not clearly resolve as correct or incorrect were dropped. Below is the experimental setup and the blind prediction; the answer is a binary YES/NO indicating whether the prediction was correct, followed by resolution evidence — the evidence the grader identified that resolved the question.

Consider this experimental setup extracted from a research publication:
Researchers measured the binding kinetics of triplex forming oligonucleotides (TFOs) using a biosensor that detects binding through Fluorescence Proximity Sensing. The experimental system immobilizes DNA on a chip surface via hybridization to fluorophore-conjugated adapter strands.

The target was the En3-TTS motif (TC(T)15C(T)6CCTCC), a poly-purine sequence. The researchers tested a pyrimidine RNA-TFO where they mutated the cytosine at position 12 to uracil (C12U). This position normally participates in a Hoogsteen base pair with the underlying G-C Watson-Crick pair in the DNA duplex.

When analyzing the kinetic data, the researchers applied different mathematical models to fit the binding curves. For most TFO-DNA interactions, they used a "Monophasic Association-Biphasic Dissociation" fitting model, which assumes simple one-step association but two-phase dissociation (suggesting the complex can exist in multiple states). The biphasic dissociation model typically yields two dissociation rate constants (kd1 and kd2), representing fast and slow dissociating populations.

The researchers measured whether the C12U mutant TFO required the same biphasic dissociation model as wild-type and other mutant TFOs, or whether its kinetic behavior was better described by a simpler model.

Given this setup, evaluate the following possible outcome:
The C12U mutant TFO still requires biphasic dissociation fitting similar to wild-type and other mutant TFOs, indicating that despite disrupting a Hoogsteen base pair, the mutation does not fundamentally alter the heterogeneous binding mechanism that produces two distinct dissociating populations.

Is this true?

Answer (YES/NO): NO